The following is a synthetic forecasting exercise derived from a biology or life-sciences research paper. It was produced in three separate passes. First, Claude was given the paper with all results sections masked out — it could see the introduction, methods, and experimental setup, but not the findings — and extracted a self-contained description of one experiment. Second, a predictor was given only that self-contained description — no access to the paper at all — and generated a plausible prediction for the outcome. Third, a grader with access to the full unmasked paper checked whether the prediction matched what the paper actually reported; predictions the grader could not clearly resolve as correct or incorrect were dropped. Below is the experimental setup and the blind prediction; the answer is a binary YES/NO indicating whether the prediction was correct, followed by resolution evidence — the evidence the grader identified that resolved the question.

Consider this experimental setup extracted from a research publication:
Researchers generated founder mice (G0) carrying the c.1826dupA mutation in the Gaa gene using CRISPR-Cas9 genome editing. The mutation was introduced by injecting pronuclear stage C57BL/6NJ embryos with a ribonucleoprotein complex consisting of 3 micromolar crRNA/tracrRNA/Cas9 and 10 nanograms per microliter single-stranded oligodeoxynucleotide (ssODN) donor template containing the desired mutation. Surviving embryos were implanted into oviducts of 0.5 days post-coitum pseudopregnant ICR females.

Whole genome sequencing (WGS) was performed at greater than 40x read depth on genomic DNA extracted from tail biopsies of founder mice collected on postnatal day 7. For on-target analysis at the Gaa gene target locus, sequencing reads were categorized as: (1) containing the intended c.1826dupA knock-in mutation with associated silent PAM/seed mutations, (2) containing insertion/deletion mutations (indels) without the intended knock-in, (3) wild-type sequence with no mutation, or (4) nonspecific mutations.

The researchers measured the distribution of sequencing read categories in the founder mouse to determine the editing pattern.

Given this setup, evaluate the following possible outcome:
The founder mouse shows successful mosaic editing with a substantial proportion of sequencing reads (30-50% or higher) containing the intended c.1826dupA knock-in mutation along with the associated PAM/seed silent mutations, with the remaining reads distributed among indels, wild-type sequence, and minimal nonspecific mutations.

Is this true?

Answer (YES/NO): NO